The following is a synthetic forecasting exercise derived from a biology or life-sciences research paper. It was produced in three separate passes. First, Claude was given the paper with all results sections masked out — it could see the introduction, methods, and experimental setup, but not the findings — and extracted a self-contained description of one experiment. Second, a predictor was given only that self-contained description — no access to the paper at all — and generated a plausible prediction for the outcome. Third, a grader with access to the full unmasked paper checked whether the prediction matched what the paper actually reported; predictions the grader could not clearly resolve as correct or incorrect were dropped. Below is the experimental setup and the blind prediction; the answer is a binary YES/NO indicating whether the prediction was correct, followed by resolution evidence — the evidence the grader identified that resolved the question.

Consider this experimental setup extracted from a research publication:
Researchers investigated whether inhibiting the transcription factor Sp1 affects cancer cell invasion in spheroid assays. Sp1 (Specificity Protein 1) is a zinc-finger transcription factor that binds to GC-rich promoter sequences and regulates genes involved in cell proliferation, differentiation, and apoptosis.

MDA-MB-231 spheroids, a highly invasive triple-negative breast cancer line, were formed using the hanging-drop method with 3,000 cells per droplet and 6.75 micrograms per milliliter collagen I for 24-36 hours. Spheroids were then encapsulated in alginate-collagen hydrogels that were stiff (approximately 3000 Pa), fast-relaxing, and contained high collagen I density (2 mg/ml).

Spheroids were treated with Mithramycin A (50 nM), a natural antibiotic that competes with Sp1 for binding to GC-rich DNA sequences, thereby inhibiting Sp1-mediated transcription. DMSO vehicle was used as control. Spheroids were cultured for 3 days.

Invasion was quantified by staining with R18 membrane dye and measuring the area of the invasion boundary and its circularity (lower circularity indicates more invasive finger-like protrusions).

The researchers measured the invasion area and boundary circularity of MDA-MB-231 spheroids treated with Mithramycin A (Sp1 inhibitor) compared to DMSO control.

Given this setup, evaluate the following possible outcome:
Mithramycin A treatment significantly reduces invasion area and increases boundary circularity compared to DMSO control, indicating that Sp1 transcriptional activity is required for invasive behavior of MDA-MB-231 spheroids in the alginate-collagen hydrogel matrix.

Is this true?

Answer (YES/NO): NO